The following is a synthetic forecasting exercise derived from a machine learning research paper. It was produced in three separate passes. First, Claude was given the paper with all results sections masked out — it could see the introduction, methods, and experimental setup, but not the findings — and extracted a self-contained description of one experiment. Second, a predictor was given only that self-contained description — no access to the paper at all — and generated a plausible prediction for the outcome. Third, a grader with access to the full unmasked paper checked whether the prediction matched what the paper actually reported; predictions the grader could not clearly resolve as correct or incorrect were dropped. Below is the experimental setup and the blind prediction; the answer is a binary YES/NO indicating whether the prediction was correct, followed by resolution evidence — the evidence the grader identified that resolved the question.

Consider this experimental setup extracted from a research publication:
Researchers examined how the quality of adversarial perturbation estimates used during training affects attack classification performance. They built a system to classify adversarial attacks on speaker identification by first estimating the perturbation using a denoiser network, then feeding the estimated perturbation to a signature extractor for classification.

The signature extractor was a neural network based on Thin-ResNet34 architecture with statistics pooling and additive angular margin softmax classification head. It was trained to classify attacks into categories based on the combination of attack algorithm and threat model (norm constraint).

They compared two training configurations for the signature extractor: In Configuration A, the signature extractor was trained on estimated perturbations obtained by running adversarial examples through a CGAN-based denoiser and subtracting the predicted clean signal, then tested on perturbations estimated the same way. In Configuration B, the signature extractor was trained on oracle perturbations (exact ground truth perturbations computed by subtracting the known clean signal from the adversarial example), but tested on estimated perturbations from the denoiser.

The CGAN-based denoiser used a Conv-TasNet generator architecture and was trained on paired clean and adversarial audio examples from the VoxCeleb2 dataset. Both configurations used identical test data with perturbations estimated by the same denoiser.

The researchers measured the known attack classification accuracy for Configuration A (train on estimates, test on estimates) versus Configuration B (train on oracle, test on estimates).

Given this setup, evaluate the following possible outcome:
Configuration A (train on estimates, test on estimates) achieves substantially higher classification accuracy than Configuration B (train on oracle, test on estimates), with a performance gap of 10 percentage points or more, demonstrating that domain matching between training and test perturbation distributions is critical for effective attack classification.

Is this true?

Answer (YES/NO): NO